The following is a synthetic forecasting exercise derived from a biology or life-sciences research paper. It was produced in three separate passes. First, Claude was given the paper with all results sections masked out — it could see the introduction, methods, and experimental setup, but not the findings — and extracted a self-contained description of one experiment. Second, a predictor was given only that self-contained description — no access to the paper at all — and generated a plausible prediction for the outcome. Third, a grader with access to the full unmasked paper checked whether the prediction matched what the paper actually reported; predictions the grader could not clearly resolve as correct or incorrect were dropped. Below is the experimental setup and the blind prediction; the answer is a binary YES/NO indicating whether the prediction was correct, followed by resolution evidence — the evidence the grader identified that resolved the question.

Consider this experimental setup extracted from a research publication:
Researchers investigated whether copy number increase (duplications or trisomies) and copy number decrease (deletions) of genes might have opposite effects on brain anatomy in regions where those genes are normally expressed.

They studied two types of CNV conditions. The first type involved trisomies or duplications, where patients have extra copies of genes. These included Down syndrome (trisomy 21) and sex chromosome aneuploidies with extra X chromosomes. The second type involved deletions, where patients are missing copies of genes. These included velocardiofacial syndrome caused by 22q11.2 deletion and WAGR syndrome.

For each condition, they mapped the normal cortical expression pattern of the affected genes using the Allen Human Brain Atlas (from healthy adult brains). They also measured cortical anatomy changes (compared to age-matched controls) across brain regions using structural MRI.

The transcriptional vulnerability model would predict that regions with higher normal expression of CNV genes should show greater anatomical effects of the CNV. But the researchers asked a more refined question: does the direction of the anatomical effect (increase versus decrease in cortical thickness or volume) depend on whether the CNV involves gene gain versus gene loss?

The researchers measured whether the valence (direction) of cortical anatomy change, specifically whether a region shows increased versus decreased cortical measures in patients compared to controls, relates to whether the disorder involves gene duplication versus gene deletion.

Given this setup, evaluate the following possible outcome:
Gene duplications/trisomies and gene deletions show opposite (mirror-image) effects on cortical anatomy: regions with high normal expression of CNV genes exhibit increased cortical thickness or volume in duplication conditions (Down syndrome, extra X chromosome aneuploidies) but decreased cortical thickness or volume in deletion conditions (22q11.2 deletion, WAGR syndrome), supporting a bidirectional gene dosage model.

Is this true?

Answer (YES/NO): NO